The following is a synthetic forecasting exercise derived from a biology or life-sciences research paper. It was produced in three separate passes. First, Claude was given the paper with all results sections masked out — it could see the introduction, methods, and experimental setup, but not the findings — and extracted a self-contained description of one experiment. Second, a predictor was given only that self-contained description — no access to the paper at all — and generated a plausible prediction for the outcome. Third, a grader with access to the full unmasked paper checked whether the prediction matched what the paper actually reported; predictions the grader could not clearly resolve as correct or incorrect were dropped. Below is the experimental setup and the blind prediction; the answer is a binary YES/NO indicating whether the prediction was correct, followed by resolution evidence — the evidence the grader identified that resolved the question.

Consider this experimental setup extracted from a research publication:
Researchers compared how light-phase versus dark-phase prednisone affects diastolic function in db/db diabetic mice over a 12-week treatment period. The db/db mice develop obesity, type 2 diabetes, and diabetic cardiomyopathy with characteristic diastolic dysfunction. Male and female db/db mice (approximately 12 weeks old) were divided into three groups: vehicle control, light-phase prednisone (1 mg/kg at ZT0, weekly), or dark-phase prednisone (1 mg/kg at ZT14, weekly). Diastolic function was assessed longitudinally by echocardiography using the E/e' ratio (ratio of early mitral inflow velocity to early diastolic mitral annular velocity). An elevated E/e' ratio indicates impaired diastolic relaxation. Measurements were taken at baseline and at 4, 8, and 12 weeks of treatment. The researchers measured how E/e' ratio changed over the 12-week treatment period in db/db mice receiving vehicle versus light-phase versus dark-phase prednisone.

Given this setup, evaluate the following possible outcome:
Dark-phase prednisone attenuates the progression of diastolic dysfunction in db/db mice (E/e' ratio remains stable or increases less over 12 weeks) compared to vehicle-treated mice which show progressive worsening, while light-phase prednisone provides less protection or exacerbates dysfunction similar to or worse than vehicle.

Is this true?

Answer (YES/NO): NO